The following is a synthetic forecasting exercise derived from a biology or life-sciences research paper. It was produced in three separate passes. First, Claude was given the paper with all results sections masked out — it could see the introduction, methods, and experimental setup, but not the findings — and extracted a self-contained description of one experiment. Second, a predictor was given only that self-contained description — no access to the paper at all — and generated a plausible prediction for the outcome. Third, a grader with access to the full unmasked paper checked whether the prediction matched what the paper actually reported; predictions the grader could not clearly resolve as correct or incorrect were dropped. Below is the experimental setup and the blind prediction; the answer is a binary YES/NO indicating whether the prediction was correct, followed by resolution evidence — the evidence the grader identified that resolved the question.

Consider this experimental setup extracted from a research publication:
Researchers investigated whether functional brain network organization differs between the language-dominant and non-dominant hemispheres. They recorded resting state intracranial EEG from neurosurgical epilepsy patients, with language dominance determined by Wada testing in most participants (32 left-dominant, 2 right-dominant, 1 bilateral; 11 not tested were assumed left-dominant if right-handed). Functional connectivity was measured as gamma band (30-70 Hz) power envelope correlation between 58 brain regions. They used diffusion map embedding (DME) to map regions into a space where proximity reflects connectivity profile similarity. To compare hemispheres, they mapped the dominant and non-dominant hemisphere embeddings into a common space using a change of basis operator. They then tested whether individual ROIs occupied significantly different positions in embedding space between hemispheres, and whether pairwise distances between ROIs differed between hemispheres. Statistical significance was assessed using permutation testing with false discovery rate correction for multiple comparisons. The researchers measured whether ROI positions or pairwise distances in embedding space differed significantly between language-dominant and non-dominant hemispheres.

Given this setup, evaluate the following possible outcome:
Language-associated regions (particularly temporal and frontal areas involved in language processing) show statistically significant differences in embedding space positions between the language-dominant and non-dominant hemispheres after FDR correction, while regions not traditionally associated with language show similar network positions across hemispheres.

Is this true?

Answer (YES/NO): NO